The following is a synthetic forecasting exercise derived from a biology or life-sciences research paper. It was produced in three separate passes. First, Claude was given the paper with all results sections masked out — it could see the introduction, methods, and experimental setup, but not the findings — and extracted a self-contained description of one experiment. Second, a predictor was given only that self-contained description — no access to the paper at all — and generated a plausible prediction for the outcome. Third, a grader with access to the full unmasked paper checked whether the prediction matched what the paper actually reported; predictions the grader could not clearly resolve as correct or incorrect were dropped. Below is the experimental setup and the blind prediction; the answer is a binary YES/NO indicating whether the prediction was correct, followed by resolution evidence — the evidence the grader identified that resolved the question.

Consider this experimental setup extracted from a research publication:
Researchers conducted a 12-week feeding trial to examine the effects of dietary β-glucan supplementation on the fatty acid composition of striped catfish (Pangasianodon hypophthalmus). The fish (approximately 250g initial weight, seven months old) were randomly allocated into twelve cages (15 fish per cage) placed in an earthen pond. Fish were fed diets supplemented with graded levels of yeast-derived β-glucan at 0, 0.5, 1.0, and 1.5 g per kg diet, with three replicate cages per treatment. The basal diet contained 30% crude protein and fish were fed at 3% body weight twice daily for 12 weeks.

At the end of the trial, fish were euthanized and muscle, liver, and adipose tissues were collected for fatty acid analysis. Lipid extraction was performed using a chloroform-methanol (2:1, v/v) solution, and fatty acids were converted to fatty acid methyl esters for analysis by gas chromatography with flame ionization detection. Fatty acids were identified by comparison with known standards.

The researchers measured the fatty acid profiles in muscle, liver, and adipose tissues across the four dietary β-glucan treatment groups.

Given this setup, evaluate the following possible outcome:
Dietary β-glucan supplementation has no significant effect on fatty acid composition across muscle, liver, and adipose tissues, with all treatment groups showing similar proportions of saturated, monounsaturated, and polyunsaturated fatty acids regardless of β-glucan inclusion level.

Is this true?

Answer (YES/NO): YES